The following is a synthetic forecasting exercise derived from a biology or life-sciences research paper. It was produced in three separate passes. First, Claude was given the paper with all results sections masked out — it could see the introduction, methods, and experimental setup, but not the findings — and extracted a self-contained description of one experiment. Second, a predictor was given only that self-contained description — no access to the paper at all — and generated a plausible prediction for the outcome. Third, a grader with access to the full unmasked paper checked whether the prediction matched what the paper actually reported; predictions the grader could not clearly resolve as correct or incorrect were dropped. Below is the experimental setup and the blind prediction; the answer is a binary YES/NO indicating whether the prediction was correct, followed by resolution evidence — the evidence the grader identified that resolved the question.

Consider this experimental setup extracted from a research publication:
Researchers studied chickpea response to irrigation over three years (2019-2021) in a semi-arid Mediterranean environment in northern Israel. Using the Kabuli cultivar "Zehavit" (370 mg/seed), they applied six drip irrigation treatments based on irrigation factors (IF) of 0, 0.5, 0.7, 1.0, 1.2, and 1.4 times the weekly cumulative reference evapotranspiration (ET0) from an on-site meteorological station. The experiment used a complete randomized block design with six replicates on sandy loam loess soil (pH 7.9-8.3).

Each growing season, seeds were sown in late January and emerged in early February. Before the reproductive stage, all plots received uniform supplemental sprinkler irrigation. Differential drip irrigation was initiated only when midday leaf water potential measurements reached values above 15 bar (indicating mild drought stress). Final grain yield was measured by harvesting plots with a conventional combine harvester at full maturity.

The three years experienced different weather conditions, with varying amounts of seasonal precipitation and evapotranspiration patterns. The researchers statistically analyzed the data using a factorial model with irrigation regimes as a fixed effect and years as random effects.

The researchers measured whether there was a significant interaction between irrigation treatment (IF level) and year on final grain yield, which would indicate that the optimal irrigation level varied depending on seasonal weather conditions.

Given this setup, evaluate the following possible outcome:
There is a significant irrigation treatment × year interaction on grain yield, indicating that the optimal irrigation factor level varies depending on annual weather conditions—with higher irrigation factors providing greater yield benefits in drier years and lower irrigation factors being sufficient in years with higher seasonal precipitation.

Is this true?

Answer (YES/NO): NO